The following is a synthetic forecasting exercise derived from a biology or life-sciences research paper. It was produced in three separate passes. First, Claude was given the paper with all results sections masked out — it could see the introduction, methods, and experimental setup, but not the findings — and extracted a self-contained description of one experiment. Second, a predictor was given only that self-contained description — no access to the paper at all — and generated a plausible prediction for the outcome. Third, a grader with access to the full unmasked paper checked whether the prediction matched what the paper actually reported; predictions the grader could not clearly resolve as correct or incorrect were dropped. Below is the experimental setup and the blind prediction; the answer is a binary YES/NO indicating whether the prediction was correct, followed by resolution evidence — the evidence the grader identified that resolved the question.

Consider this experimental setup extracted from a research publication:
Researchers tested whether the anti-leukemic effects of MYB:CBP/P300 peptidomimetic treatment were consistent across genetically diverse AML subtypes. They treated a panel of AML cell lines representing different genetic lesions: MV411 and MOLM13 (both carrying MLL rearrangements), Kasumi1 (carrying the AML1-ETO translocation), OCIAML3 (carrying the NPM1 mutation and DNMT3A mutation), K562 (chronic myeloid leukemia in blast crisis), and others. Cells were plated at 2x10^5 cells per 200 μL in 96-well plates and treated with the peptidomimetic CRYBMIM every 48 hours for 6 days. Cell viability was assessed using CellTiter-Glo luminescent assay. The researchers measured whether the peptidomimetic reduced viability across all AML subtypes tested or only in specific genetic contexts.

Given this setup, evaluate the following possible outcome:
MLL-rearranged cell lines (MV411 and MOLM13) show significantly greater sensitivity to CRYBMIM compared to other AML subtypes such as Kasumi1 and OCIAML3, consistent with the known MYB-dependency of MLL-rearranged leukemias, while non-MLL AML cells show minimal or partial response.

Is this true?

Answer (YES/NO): NO